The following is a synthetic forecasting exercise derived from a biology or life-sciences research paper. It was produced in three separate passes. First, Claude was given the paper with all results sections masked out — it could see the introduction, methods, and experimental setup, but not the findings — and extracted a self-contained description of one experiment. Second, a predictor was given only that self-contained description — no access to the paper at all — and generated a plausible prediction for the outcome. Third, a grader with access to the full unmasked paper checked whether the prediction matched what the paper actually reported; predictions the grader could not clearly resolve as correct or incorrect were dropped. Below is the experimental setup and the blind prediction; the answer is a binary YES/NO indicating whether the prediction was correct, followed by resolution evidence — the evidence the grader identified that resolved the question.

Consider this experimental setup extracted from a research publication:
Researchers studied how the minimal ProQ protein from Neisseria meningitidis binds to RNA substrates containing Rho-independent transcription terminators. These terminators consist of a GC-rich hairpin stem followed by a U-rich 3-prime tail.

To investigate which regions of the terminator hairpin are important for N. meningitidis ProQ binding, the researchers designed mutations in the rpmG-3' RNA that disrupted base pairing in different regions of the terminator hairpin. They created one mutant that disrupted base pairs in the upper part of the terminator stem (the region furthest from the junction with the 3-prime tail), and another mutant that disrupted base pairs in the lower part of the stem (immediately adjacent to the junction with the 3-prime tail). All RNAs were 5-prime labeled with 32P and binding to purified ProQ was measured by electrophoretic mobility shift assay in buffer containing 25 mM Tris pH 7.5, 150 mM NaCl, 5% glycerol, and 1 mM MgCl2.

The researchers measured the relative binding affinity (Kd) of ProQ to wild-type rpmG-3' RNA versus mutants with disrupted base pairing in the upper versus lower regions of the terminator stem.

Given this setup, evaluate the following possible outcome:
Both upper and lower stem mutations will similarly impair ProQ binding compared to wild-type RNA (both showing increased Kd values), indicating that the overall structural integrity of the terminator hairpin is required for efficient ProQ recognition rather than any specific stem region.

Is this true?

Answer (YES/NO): NO